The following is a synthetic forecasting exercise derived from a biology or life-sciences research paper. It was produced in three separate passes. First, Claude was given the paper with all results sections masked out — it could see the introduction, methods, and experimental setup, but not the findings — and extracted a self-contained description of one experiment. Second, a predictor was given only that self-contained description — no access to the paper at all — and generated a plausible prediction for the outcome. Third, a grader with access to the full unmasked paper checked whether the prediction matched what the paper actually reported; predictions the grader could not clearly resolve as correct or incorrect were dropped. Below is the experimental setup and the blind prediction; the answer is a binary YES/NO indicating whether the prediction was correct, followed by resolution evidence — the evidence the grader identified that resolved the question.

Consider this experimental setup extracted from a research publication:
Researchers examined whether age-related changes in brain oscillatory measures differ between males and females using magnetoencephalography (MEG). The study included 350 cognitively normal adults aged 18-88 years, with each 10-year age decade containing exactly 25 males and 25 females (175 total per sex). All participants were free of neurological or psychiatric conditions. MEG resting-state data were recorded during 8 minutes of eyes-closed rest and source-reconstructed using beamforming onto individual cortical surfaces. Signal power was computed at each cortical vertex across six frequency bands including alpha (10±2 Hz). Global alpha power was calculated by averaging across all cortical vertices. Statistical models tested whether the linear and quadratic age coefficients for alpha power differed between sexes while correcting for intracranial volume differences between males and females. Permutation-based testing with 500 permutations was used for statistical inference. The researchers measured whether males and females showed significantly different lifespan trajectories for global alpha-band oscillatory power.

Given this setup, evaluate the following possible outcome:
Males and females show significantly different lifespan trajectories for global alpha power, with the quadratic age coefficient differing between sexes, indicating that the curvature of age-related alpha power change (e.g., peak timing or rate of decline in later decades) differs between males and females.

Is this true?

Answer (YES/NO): NO